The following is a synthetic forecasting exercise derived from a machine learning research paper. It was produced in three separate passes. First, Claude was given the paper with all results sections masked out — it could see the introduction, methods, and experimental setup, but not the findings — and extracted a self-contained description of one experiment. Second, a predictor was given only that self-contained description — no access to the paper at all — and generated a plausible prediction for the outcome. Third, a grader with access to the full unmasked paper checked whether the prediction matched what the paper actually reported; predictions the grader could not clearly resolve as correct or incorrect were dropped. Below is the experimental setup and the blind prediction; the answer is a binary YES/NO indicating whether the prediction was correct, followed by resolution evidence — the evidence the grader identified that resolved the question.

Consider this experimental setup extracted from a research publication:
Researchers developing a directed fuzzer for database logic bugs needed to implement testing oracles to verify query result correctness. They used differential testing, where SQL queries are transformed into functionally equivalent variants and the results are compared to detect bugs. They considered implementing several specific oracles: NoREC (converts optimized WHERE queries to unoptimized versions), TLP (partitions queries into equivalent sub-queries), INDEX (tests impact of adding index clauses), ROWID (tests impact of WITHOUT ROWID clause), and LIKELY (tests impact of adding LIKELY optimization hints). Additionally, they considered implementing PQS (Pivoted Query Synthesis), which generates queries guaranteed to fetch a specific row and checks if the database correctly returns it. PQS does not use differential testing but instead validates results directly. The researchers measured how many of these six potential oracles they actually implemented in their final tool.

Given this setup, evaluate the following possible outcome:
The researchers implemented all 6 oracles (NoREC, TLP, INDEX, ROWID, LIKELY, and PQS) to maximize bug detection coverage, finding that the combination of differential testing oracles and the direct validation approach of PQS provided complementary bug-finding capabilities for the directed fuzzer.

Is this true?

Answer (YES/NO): NO